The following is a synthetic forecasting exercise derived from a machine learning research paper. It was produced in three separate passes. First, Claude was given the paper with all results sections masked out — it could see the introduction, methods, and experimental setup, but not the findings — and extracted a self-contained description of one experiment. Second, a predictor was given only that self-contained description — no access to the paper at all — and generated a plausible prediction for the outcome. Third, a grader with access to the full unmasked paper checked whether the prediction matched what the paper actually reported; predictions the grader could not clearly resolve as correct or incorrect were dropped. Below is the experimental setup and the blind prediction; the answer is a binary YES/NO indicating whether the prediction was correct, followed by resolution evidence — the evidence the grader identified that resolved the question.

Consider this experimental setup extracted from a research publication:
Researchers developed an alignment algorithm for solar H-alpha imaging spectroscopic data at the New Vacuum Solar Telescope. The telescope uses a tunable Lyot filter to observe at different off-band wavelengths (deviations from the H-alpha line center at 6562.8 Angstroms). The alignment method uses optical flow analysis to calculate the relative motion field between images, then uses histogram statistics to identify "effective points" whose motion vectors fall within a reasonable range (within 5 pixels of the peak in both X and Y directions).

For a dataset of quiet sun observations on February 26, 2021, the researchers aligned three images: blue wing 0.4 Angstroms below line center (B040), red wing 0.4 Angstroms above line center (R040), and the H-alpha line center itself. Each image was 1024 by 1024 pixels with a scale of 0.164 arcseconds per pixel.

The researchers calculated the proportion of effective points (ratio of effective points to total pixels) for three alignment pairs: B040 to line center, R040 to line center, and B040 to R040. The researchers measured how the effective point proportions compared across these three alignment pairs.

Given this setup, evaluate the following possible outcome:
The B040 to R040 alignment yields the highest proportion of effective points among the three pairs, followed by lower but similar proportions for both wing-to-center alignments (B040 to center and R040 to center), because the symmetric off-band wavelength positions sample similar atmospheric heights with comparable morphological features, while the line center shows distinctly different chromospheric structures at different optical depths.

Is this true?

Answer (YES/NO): NO